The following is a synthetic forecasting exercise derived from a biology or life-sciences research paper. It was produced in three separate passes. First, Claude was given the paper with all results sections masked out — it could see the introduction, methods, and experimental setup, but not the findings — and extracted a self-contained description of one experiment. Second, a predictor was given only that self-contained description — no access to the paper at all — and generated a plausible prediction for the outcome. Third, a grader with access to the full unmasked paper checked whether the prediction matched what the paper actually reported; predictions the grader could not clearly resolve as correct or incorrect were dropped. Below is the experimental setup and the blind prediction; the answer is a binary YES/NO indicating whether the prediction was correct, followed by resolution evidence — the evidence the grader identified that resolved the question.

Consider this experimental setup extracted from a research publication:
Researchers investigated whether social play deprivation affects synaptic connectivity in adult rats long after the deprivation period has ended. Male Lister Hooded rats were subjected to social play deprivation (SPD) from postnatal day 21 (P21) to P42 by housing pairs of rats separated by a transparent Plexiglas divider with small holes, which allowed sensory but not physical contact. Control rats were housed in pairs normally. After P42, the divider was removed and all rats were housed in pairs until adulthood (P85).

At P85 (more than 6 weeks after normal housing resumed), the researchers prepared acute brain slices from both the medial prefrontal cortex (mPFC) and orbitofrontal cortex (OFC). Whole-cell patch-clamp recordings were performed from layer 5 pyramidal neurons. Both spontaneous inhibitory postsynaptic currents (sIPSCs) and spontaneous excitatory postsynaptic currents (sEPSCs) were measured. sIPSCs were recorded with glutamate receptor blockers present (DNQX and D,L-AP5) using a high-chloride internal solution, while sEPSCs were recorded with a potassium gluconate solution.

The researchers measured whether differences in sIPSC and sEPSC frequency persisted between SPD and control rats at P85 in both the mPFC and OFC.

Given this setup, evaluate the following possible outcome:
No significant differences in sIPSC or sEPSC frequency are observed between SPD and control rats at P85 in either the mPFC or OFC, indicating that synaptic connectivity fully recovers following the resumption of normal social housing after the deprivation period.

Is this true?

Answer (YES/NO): NO